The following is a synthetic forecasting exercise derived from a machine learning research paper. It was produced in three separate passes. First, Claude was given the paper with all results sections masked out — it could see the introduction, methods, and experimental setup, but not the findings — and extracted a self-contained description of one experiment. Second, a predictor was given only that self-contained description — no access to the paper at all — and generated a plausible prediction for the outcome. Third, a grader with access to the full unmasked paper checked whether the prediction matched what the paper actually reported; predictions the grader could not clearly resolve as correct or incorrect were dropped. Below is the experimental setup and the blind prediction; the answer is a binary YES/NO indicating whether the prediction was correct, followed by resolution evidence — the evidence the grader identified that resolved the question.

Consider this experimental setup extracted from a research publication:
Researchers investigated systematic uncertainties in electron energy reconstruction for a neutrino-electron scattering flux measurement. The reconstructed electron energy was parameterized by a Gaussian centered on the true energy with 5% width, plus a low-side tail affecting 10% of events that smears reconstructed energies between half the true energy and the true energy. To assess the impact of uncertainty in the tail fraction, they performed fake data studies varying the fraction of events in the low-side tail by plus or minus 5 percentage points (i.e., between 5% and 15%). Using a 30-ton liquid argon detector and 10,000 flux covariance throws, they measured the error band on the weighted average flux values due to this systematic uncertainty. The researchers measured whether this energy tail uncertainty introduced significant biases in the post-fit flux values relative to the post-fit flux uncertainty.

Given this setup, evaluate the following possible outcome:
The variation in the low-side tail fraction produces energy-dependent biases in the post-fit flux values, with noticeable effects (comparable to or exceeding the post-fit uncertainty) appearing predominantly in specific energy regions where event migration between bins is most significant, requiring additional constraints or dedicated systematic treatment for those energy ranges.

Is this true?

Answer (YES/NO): NO